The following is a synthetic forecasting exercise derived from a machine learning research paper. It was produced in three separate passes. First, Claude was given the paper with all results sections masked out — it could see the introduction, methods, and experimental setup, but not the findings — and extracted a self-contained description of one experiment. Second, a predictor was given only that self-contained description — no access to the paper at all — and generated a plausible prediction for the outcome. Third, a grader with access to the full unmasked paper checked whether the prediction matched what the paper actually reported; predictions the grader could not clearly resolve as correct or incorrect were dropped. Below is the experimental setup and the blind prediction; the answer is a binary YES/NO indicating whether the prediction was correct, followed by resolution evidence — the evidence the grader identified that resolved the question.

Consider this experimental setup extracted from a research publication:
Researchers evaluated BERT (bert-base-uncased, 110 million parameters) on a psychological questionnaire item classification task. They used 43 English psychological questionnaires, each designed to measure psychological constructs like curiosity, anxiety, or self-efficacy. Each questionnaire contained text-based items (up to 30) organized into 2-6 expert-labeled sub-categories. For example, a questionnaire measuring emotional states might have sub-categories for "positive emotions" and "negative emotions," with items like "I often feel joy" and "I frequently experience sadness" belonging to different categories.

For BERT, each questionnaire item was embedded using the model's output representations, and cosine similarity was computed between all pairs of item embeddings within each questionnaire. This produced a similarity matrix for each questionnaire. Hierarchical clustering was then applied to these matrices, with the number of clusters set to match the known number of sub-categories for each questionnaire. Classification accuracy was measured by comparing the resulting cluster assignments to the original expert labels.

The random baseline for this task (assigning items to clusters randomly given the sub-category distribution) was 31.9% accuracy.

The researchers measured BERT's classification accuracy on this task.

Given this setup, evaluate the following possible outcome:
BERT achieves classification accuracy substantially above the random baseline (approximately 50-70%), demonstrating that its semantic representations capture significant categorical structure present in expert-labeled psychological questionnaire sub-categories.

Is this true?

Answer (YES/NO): NO